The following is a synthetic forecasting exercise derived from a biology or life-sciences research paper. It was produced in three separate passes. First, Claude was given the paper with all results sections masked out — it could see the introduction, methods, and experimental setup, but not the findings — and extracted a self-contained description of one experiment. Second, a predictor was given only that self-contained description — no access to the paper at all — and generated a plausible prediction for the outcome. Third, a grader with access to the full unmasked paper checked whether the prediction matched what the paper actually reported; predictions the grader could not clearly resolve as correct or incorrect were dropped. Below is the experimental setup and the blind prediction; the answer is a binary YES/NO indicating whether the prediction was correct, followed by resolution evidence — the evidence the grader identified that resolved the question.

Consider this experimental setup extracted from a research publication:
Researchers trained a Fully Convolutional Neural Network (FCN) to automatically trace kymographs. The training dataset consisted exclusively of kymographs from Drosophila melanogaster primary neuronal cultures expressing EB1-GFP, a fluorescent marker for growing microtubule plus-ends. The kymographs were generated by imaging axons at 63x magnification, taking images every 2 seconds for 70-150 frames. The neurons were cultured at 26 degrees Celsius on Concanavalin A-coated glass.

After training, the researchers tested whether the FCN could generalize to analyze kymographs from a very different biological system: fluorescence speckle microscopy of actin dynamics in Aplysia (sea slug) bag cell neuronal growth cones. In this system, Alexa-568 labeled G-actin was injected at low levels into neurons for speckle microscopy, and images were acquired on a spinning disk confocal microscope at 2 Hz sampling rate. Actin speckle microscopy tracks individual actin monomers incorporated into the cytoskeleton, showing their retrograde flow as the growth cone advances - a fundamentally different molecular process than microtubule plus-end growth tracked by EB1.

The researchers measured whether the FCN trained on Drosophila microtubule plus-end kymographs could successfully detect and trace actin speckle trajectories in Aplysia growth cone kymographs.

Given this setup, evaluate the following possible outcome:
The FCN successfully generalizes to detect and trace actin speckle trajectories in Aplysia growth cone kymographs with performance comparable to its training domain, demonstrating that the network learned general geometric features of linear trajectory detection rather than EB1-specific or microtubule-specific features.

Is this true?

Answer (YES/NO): YES